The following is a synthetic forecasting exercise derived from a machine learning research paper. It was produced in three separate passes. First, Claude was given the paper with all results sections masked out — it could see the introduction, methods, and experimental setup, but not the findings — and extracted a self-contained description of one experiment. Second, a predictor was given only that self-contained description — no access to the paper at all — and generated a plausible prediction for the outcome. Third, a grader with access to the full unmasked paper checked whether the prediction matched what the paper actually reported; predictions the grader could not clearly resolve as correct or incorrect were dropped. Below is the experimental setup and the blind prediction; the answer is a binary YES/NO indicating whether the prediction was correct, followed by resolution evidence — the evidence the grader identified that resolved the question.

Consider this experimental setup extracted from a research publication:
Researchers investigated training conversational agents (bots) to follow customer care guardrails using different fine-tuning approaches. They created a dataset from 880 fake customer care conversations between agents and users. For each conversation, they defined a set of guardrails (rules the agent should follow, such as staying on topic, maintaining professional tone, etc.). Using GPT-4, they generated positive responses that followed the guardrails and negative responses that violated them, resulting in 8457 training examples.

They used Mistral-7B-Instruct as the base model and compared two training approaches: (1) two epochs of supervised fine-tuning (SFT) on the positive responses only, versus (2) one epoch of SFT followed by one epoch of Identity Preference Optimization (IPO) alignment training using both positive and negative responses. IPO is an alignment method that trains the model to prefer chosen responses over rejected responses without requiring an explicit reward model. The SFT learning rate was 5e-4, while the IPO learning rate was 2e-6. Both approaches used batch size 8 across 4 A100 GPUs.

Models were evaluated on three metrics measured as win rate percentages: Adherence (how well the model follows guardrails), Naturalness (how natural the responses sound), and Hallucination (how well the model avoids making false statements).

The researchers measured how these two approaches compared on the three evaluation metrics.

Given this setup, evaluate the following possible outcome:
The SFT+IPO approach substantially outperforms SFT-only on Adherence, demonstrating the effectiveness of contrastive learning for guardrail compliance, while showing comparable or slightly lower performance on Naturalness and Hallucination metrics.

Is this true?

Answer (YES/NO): NO